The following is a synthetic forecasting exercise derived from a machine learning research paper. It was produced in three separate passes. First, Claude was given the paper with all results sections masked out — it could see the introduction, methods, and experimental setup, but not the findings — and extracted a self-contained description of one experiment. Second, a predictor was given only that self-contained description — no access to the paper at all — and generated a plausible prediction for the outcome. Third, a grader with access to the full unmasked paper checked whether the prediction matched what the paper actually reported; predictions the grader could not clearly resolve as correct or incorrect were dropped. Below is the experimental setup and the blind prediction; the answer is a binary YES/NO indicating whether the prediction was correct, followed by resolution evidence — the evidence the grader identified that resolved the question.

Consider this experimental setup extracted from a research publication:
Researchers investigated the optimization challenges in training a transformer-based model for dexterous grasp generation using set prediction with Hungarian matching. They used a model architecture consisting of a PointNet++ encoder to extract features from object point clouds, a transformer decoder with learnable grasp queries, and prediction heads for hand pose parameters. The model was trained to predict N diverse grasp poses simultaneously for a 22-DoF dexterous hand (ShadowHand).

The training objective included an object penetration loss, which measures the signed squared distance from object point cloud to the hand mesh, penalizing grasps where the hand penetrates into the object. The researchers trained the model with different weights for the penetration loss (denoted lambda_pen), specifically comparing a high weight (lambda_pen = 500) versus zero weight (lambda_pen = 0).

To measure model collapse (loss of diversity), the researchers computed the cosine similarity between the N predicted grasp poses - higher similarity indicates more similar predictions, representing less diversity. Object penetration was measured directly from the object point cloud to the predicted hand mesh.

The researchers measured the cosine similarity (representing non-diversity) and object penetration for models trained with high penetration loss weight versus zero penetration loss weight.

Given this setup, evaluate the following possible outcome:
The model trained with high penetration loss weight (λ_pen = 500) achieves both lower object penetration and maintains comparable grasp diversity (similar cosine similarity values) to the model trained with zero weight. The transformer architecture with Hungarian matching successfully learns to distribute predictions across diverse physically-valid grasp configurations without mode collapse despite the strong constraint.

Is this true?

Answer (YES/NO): NO